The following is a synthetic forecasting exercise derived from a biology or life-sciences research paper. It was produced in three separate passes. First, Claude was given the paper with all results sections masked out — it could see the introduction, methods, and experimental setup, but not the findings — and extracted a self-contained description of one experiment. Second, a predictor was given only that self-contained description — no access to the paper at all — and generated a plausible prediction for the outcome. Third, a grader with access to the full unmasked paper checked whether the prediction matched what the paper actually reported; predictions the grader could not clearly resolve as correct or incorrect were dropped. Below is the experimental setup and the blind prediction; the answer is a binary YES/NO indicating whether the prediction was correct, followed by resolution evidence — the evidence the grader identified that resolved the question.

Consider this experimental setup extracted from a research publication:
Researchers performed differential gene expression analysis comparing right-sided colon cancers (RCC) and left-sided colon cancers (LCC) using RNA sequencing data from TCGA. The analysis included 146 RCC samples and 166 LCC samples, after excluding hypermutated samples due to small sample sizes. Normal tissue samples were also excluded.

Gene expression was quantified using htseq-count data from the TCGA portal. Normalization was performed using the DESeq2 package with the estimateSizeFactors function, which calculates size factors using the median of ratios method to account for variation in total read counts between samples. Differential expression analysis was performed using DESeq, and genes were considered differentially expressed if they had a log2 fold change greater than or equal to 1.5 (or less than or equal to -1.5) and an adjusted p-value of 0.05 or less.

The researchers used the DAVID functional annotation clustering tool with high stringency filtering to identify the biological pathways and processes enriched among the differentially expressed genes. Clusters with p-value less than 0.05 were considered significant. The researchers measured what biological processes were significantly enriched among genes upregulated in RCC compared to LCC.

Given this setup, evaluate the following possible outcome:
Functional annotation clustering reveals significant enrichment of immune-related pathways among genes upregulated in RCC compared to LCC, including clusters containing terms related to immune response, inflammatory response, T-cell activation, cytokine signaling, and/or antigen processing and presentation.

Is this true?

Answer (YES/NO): NO